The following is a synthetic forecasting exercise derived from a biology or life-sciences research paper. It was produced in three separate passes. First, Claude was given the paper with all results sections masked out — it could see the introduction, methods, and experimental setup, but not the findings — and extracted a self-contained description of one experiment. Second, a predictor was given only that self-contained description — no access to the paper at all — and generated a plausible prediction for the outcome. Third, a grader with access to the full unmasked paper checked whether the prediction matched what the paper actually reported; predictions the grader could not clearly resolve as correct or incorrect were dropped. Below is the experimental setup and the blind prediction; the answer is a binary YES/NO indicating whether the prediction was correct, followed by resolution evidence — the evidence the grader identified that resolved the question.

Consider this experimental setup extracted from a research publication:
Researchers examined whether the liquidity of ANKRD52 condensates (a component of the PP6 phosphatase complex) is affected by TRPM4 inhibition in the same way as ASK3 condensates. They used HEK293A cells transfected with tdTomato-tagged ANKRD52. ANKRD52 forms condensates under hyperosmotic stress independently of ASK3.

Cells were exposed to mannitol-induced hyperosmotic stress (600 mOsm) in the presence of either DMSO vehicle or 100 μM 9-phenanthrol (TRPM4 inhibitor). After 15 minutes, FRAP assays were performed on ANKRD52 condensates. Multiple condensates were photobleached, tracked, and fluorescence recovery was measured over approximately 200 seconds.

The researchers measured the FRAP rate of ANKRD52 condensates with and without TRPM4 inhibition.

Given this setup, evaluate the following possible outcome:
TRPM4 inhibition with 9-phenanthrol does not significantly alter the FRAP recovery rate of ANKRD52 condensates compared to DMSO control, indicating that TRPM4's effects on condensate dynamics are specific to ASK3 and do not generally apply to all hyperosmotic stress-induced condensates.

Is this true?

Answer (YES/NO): YES